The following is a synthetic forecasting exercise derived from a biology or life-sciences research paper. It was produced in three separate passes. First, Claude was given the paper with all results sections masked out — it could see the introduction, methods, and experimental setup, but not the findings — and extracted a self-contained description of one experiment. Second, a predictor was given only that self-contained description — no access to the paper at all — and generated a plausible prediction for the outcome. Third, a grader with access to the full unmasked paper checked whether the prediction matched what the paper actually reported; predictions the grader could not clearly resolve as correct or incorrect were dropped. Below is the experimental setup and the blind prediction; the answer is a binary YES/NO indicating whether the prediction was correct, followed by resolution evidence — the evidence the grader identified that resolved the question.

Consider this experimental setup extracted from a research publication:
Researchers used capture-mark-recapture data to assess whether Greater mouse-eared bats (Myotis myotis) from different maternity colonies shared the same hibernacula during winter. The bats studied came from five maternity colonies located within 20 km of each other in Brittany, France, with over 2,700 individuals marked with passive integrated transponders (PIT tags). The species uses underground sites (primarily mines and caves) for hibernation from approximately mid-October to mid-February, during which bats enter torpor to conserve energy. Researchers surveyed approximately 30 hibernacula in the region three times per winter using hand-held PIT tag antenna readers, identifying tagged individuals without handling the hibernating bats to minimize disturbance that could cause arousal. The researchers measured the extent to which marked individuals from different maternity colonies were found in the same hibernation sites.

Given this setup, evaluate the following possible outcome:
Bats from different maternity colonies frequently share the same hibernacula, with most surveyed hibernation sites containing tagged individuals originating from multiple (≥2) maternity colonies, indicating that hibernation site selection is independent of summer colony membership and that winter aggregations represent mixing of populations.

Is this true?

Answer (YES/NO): YES